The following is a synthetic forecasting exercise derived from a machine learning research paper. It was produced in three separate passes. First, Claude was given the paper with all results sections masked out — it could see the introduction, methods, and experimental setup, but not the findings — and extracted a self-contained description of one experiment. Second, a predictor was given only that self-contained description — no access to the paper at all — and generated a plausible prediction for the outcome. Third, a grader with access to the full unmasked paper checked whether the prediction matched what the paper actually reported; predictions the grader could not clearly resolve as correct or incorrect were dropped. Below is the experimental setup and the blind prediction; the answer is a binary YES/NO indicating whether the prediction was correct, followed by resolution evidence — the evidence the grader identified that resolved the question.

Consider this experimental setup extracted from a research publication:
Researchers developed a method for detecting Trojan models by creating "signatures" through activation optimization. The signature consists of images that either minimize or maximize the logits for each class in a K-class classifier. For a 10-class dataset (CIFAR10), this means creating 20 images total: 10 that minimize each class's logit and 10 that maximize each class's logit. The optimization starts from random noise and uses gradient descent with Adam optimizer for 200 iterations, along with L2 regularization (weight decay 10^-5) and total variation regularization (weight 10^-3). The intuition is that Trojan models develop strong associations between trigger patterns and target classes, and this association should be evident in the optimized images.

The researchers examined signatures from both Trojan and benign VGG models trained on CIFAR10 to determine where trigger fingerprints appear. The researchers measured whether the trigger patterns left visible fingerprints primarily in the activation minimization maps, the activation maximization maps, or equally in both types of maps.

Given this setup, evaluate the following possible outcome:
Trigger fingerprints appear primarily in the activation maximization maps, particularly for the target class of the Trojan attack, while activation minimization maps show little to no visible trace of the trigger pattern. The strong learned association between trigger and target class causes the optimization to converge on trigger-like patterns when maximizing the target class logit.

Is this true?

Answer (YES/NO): NO